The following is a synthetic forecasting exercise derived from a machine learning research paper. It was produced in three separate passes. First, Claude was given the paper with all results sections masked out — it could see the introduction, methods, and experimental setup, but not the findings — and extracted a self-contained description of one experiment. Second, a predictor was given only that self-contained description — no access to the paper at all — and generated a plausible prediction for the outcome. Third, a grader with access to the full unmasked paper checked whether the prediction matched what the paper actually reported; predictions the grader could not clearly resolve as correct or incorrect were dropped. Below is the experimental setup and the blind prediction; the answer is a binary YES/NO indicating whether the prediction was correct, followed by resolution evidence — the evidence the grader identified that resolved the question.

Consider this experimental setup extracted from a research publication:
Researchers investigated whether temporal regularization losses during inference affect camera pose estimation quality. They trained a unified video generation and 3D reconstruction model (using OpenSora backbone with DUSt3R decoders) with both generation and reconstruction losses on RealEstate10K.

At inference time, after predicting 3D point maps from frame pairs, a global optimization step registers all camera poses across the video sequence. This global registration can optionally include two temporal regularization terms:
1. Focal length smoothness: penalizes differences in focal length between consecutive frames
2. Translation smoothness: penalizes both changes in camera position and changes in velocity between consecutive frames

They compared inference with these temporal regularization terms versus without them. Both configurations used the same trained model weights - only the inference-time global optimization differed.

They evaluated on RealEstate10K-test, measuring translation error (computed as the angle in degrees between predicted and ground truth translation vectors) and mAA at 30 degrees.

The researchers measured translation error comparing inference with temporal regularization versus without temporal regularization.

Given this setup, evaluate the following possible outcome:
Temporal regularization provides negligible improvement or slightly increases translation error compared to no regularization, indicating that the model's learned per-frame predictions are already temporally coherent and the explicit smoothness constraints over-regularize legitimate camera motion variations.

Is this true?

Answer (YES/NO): NO